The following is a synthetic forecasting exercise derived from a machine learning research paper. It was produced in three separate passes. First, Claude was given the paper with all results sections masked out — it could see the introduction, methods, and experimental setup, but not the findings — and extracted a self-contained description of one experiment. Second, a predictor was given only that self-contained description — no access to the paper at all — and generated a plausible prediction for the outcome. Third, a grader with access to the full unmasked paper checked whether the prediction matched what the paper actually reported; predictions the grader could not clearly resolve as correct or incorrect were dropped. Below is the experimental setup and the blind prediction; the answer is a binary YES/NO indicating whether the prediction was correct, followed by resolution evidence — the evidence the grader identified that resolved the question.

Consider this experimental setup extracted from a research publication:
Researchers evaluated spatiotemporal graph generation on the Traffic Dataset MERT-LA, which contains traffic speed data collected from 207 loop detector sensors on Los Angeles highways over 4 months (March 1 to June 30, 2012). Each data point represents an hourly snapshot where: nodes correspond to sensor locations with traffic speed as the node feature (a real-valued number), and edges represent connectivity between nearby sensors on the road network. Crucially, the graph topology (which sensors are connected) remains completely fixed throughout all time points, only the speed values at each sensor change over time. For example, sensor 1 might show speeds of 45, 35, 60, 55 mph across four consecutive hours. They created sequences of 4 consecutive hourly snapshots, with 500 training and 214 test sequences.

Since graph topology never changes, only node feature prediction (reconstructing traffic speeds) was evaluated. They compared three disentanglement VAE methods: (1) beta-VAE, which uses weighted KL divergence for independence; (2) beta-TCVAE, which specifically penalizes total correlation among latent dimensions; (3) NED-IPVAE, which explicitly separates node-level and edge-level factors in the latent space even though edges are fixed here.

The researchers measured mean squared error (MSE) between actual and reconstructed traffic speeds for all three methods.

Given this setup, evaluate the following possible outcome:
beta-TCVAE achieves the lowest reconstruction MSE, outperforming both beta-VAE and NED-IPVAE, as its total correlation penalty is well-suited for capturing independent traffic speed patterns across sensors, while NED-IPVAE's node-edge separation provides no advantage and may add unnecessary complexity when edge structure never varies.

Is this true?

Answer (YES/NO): NO